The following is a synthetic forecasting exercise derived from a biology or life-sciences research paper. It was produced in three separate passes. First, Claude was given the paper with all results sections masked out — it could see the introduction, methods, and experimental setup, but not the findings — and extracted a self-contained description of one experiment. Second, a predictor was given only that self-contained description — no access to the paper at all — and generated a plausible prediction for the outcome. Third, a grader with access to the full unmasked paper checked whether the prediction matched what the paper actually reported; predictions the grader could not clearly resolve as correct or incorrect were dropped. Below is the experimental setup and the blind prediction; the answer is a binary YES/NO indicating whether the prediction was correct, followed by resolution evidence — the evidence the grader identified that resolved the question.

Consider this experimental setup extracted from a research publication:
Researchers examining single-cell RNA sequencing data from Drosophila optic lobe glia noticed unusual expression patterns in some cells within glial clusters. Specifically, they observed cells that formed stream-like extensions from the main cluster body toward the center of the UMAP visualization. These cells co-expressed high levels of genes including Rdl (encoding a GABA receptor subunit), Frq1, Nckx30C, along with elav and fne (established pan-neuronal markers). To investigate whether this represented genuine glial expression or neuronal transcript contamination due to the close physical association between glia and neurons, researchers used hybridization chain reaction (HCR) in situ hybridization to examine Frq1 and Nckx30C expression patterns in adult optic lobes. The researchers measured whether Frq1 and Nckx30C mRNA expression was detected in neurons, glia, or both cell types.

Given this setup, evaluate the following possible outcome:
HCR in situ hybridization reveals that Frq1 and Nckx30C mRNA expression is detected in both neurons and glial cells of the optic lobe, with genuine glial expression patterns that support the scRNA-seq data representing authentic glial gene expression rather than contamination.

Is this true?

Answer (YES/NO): NO